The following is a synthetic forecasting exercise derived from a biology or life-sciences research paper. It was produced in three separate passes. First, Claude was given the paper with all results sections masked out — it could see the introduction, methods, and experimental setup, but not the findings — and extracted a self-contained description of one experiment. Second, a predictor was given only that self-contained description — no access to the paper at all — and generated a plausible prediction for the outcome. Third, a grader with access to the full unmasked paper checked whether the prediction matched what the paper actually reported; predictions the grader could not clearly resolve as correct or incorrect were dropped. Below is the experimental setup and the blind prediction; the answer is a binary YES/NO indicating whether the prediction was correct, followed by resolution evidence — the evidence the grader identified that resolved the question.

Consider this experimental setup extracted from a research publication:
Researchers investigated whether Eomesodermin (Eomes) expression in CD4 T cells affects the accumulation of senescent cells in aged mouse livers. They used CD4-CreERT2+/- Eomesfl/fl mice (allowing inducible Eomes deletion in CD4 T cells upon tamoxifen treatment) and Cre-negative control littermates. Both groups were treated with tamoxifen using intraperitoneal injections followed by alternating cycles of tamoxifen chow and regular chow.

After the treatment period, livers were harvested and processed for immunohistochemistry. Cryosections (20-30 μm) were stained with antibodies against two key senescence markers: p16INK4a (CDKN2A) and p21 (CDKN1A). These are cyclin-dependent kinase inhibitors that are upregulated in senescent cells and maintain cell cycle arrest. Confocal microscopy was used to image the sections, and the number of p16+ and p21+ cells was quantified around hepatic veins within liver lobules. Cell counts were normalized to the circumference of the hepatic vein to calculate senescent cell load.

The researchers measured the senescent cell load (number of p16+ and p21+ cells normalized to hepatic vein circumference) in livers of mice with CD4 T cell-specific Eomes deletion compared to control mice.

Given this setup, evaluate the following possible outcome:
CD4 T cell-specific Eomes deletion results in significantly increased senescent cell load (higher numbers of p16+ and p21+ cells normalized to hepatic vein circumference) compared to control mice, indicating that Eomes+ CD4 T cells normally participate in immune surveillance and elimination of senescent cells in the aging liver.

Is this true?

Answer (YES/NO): YES